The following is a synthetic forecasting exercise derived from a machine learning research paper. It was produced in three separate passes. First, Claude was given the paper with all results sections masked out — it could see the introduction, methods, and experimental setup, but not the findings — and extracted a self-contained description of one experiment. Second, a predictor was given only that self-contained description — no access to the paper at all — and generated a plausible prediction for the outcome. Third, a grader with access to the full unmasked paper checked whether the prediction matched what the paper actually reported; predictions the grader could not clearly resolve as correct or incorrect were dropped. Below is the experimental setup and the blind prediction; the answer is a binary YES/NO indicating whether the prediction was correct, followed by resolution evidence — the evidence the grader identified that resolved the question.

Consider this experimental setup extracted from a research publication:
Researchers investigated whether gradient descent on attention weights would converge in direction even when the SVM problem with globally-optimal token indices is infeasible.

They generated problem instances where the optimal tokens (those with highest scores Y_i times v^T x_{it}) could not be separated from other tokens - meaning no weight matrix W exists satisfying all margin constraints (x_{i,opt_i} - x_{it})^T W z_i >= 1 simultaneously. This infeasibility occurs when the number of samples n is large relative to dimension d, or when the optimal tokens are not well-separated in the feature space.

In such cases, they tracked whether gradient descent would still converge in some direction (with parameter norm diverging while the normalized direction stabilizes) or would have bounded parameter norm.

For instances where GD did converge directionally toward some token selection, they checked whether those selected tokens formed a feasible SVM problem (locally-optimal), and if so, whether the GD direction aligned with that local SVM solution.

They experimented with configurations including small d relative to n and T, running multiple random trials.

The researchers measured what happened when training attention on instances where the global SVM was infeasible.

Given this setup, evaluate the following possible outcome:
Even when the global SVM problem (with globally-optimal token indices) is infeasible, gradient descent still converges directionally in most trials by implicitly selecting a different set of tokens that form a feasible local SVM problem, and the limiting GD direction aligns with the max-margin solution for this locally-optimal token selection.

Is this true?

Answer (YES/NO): YES